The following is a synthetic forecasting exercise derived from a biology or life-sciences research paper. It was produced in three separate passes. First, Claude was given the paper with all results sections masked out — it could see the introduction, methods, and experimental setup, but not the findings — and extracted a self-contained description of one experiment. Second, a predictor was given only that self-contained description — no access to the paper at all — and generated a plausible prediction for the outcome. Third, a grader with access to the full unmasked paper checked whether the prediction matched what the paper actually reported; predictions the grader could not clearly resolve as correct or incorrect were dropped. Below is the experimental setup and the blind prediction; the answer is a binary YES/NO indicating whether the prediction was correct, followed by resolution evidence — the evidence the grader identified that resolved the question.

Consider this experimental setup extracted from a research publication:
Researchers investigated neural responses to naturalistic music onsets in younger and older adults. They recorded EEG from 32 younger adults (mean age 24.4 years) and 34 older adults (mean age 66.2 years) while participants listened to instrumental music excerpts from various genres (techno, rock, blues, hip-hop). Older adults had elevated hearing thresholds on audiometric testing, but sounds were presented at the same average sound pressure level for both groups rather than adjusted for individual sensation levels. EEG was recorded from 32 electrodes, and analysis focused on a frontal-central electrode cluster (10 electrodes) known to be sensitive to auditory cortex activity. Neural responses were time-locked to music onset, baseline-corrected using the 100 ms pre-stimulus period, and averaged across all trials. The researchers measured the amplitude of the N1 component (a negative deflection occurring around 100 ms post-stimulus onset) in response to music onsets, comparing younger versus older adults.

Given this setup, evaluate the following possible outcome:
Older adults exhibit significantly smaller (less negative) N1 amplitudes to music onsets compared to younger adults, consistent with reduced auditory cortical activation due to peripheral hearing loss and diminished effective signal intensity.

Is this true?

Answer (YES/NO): NO